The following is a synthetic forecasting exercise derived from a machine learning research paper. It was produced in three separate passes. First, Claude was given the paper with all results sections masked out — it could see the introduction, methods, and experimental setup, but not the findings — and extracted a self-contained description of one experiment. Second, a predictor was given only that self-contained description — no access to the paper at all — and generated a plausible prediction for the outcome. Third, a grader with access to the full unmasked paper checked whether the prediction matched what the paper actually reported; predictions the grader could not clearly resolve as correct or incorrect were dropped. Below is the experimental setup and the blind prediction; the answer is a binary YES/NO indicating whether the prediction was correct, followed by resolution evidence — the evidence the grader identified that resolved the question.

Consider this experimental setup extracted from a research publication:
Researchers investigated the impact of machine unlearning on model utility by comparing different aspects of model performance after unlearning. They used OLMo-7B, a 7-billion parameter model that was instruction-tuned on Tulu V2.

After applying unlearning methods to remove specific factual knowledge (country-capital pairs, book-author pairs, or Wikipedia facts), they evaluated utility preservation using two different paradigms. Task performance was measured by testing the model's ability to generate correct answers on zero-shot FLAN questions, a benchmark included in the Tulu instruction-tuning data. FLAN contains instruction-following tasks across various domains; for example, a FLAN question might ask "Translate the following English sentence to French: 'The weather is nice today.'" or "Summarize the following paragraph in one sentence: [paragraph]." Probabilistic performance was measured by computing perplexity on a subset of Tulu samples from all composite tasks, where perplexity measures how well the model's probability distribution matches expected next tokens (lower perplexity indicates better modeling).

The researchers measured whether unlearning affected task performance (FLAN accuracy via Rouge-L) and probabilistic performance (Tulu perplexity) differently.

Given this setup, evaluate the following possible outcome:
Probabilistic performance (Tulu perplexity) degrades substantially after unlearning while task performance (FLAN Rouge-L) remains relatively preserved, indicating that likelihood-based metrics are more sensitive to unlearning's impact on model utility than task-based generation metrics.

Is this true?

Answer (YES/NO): NO